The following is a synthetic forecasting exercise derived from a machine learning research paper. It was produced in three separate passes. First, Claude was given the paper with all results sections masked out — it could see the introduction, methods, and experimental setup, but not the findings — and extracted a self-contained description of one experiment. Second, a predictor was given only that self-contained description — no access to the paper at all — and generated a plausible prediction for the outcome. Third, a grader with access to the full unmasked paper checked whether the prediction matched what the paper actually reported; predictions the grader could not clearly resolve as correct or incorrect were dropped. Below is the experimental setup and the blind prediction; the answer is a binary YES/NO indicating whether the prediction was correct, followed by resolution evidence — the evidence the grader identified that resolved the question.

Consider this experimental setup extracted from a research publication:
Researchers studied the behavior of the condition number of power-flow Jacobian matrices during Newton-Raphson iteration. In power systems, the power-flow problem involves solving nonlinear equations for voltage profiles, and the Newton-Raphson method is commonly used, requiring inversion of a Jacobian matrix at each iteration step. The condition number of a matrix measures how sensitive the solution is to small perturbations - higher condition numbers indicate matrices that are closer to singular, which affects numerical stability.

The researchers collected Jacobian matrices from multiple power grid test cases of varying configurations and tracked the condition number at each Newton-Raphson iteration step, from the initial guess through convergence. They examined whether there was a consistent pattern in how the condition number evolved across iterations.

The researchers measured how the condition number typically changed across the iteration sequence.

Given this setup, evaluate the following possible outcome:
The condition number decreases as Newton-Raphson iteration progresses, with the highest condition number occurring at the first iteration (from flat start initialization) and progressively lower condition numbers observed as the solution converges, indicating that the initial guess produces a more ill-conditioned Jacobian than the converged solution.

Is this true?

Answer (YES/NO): NO